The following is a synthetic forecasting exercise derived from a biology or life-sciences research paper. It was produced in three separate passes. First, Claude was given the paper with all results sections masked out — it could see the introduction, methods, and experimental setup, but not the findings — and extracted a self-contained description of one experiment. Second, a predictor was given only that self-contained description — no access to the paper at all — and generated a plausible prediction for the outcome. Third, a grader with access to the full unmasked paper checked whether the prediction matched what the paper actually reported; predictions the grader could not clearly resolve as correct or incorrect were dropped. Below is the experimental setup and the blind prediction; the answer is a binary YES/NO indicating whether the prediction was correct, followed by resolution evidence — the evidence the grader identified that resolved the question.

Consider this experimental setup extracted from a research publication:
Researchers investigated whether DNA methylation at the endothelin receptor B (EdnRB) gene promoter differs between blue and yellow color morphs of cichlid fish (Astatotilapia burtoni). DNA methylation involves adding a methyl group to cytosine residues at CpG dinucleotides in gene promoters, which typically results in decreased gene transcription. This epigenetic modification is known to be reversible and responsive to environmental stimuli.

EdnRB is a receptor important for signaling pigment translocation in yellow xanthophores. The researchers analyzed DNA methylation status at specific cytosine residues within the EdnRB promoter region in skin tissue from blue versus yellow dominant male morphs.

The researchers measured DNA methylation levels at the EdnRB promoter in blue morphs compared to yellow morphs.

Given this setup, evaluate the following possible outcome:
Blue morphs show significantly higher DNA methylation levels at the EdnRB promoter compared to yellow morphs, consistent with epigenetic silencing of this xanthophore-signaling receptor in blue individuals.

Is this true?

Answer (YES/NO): NO